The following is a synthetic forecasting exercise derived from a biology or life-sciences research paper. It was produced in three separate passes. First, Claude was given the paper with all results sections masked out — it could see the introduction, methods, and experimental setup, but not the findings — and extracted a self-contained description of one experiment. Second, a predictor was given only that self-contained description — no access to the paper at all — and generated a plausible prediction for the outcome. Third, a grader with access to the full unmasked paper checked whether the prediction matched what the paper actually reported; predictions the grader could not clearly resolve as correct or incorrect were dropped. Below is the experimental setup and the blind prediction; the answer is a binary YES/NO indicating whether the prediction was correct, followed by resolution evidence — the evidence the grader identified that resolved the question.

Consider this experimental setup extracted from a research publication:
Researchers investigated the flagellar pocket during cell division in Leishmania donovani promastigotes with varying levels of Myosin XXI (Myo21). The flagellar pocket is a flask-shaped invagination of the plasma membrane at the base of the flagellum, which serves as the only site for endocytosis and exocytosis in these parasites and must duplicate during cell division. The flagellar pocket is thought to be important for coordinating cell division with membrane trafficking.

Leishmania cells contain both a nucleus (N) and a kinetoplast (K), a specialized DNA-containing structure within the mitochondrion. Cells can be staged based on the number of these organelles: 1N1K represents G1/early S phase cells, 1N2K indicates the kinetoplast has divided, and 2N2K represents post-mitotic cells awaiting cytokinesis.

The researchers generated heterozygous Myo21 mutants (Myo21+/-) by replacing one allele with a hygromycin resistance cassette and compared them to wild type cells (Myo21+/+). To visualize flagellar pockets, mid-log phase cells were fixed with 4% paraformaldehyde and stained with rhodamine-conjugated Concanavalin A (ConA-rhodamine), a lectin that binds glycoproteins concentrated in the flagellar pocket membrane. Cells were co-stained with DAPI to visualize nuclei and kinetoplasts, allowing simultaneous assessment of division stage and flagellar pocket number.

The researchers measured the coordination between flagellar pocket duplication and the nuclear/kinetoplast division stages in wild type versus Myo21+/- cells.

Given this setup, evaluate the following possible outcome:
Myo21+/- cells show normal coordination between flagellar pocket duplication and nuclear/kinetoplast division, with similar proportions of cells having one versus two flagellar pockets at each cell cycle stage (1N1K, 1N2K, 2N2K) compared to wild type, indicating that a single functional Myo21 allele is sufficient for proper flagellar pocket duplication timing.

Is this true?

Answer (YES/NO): NO